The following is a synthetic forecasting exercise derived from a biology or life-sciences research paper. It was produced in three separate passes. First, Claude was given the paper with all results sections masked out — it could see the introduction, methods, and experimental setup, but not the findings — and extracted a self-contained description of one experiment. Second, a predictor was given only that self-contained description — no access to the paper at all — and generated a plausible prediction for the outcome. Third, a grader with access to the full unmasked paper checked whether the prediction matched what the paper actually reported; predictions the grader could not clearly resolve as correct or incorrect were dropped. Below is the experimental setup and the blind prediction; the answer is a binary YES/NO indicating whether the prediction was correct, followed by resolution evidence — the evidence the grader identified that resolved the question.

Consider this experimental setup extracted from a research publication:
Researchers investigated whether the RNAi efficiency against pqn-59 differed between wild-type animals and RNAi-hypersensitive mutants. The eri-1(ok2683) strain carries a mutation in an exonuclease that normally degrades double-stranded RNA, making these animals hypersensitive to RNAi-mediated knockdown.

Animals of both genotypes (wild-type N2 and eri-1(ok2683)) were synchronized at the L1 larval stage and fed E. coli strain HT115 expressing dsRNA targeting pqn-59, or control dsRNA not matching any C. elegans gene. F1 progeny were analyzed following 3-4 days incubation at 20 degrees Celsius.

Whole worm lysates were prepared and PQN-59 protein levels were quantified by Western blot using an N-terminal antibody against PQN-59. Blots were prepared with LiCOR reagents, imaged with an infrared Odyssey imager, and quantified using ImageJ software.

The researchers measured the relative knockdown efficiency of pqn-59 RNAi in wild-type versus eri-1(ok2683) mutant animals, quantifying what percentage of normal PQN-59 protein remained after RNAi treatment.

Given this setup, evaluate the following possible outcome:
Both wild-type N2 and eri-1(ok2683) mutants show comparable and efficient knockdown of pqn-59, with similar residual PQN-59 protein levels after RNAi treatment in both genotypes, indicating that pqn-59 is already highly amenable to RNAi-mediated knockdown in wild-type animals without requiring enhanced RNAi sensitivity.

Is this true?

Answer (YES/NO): NO